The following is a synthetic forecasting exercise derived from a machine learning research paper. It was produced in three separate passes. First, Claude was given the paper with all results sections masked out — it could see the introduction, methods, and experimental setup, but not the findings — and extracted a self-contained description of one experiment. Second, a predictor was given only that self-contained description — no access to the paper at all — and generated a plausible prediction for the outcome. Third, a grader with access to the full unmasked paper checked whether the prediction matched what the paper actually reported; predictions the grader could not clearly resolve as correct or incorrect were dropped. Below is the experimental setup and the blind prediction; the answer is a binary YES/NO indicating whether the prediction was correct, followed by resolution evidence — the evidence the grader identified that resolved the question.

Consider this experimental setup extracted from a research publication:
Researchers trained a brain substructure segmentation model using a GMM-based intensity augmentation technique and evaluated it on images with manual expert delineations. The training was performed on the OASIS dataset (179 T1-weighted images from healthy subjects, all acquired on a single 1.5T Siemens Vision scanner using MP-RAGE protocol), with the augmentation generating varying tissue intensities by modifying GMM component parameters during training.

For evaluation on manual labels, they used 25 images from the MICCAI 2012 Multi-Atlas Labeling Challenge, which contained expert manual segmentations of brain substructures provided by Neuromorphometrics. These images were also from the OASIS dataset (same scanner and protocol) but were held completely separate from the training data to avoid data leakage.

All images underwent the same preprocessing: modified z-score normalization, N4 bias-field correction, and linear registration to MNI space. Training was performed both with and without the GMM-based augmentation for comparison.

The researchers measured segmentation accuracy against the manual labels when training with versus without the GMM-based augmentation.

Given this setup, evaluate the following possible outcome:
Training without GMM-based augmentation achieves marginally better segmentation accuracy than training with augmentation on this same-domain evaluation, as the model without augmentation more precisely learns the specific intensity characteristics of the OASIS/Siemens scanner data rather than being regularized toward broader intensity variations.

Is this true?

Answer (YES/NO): NO